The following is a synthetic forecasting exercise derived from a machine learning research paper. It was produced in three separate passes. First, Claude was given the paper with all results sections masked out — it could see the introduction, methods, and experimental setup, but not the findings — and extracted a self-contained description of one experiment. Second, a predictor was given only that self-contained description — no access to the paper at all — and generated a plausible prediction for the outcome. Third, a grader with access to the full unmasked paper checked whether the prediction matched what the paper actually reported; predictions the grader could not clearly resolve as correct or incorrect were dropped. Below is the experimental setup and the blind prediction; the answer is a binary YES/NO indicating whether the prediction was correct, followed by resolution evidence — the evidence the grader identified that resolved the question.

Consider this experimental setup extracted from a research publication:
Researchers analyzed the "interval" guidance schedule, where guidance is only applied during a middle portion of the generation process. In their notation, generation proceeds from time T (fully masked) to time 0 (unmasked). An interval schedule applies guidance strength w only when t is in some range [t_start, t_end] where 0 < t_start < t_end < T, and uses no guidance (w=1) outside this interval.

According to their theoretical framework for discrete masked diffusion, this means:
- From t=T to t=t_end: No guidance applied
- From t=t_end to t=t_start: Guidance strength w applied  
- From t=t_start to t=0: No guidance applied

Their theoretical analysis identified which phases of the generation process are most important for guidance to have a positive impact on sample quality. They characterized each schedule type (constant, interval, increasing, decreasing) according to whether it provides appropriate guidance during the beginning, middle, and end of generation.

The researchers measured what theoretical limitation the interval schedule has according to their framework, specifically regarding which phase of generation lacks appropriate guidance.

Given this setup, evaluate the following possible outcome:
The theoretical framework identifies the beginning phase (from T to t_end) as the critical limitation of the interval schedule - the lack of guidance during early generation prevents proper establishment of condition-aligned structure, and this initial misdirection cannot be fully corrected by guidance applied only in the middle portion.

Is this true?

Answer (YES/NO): NO